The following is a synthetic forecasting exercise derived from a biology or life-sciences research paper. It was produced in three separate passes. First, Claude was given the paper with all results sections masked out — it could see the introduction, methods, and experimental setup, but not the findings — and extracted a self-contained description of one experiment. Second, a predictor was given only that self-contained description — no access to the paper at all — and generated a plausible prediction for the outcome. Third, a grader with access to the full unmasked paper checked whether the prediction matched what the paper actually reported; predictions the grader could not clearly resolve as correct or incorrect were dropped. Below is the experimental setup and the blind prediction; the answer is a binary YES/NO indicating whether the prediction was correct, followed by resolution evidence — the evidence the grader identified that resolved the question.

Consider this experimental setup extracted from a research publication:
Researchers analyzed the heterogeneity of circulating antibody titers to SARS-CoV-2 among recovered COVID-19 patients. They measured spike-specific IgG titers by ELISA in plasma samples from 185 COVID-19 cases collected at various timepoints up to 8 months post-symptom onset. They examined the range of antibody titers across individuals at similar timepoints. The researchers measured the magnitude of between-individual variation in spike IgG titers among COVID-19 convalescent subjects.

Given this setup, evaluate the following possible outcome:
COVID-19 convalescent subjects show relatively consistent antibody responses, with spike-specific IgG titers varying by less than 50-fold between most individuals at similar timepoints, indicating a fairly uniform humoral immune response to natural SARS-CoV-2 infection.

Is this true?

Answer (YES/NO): NO